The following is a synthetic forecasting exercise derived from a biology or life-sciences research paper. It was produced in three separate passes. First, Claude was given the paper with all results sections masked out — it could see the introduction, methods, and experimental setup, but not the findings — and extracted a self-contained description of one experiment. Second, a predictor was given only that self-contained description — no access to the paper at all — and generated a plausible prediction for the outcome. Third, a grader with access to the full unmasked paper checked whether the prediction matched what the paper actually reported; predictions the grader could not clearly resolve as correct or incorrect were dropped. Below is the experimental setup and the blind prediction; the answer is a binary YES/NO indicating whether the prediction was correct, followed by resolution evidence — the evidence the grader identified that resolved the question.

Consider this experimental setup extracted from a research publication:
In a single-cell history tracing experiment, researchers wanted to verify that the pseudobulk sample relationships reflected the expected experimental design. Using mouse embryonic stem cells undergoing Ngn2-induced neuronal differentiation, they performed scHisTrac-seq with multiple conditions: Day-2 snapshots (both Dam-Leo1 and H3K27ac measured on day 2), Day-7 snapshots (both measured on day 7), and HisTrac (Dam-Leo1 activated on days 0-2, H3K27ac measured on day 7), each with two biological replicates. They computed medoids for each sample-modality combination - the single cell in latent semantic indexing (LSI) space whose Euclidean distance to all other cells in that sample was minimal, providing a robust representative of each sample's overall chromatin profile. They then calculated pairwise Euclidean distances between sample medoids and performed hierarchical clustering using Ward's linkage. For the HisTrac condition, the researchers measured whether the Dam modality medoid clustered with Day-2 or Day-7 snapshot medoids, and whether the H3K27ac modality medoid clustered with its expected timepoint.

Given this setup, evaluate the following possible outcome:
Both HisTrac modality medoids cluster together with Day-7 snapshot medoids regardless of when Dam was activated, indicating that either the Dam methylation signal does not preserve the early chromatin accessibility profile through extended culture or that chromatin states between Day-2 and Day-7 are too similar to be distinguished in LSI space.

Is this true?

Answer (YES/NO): NO